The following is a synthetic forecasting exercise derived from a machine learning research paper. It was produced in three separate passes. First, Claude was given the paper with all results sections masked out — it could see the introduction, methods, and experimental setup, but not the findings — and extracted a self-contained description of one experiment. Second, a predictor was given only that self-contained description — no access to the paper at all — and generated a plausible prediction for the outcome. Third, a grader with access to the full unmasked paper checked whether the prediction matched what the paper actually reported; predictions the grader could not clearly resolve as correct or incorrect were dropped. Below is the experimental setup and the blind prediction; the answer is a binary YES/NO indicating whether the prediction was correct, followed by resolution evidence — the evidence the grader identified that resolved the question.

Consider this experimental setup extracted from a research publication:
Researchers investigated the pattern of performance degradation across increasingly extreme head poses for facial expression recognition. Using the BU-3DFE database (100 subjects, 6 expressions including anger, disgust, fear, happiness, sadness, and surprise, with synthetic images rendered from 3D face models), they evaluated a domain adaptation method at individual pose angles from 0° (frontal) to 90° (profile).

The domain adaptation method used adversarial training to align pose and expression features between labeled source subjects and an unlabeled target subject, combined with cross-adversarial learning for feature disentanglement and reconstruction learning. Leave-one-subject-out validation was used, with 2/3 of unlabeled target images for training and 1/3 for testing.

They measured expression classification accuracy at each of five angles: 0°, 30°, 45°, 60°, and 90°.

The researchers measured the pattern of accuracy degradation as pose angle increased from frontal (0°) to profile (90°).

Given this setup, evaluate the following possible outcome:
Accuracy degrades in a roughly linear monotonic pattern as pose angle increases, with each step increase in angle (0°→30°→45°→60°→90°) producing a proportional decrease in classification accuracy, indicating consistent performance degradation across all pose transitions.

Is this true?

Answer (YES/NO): NO